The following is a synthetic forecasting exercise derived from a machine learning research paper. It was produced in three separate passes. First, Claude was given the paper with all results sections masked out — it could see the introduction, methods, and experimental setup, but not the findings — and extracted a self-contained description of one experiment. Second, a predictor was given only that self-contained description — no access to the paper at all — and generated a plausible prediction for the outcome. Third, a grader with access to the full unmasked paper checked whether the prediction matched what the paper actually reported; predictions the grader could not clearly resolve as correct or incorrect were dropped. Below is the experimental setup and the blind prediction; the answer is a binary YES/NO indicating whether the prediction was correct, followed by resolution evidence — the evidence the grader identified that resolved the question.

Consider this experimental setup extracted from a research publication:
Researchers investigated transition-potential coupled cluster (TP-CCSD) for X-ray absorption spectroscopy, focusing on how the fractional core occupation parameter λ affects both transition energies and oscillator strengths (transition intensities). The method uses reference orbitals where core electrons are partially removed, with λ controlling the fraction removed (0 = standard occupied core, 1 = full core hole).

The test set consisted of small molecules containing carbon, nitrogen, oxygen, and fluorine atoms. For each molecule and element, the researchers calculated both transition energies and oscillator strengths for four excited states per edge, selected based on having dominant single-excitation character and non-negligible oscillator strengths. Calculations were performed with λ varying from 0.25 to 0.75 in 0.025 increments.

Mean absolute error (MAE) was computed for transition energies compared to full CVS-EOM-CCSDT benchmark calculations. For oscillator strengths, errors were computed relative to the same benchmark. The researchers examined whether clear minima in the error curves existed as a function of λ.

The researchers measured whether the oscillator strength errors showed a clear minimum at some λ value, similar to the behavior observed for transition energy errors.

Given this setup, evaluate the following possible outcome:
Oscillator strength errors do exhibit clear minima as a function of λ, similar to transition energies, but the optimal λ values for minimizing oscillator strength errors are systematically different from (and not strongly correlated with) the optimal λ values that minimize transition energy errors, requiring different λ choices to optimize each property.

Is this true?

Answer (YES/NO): NO